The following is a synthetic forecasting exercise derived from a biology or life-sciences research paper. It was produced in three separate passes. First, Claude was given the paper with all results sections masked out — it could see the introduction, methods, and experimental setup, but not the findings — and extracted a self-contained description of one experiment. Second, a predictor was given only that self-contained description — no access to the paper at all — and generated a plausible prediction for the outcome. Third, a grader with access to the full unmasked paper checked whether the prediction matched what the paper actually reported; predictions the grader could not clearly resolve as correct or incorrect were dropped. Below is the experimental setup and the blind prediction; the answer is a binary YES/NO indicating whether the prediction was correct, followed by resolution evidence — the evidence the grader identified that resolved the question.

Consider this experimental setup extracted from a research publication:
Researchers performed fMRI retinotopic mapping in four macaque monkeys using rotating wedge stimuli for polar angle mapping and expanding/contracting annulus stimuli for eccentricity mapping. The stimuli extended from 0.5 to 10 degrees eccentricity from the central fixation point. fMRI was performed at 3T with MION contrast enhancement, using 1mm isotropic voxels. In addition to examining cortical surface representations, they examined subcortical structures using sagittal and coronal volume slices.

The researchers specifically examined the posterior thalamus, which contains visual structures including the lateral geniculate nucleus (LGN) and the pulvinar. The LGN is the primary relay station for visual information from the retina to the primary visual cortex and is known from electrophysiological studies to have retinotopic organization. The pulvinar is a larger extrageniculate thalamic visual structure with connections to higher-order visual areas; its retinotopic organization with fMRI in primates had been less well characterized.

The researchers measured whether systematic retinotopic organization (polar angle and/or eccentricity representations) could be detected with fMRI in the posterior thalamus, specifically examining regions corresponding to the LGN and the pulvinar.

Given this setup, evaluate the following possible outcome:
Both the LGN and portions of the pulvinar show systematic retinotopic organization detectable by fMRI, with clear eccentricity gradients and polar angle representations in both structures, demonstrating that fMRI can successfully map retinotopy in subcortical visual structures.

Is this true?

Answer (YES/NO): YES